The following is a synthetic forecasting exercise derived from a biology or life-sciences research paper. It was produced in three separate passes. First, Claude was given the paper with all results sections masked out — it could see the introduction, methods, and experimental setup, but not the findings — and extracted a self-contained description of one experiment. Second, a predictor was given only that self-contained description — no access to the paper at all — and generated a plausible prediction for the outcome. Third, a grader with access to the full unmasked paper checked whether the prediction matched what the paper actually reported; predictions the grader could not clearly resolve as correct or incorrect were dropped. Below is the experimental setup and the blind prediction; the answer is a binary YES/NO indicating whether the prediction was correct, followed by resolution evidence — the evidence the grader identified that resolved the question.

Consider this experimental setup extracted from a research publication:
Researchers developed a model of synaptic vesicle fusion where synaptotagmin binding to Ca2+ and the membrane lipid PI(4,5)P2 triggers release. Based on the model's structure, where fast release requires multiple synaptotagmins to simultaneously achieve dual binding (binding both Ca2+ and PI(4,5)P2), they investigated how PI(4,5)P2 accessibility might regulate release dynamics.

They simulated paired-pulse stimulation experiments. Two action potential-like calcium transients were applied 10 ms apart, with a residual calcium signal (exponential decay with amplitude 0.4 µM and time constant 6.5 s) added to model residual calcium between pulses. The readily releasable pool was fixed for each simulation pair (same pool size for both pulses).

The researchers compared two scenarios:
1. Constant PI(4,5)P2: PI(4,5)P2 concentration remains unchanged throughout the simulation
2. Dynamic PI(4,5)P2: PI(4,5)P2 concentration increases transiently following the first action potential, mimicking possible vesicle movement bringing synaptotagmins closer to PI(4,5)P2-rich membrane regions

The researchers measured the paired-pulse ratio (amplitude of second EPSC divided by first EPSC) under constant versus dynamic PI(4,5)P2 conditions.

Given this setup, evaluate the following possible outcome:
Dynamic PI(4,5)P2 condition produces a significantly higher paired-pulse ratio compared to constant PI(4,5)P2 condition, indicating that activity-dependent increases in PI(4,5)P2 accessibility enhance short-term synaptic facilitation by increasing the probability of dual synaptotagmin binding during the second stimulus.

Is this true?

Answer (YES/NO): YES